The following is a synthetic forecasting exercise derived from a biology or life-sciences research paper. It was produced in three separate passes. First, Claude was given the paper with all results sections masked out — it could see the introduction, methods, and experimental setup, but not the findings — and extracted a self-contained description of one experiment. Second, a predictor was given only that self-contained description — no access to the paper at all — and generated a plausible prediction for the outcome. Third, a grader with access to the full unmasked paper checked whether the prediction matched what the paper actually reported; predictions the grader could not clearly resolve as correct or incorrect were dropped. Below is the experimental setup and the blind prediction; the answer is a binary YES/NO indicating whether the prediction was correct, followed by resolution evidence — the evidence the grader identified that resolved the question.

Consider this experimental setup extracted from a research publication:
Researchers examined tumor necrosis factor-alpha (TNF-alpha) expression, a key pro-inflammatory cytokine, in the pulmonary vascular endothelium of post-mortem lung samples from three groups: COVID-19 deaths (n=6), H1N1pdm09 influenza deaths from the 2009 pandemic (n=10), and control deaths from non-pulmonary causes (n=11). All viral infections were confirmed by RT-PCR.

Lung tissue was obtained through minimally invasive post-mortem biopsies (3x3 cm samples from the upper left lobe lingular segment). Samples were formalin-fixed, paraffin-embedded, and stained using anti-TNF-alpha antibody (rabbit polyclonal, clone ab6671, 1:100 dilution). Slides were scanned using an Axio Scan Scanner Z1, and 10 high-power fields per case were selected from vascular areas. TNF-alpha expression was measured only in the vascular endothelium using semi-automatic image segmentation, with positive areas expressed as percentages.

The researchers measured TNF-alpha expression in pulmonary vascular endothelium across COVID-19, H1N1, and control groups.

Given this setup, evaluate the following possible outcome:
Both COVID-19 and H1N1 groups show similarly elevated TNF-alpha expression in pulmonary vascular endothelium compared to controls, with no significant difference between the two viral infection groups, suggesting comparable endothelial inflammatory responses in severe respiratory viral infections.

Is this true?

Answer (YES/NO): NO